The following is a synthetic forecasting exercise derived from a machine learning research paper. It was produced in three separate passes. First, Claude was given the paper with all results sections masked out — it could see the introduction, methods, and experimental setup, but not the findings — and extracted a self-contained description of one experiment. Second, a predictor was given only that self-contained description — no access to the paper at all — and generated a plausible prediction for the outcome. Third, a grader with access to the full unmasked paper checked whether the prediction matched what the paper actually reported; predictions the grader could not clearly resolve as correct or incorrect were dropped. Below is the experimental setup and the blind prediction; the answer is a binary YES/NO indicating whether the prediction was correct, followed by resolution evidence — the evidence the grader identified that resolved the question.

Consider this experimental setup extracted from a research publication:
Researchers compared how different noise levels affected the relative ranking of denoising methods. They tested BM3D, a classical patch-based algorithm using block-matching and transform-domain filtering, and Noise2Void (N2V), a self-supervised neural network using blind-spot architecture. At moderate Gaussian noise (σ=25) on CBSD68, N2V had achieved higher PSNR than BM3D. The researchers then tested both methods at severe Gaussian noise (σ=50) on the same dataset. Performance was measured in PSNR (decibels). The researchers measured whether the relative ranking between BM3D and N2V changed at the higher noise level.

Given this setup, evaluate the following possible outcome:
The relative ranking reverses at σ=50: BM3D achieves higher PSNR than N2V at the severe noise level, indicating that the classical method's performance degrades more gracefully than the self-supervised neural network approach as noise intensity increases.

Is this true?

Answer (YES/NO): YES